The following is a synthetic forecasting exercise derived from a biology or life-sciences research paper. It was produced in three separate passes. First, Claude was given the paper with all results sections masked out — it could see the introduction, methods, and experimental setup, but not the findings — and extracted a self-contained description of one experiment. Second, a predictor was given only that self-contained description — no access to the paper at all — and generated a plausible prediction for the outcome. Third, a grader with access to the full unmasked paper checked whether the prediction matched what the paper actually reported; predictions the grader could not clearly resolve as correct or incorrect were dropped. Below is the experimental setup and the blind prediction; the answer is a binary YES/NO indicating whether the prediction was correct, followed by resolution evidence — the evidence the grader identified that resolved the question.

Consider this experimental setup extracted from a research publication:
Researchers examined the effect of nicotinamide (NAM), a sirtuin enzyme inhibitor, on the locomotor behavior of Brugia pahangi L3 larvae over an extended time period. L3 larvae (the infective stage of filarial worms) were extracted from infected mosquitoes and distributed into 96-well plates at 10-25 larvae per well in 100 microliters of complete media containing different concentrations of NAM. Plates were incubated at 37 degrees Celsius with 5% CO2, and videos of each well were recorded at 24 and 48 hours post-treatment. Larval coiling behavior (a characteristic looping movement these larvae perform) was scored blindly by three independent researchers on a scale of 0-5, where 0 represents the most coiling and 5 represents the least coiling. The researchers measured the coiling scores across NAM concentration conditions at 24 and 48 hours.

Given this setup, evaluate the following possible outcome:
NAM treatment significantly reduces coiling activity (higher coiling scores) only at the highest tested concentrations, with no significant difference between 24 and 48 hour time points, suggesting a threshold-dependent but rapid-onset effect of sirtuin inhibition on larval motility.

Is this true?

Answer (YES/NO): NO